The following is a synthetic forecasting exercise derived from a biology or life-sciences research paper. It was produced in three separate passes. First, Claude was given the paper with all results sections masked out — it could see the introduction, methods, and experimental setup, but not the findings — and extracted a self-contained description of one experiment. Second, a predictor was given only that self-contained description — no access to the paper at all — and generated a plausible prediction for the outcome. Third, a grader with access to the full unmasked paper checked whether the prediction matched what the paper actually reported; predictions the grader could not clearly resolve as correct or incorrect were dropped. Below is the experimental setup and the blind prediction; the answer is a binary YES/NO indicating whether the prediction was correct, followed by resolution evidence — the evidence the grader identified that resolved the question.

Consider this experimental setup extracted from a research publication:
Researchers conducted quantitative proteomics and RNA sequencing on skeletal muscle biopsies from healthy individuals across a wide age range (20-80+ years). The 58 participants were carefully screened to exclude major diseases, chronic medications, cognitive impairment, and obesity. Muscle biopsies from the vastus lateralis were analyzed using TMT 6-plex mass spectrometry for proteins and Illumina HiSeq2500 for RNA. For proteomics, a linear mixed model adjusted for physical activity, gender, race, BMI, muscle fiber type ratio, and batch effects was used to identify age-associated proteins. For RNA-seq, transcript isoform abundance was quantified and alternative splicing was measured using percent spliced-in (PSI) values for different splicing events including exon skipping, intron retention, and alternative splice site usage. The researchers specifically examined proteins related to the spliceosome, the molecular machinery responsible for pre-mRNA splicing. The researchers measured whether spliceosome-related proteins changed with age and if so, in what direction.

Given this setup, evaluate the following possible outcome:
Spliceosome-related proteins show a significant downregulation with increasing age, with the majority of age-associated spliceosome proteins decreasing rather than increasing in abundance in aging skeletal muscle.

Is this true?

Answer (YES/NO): NO